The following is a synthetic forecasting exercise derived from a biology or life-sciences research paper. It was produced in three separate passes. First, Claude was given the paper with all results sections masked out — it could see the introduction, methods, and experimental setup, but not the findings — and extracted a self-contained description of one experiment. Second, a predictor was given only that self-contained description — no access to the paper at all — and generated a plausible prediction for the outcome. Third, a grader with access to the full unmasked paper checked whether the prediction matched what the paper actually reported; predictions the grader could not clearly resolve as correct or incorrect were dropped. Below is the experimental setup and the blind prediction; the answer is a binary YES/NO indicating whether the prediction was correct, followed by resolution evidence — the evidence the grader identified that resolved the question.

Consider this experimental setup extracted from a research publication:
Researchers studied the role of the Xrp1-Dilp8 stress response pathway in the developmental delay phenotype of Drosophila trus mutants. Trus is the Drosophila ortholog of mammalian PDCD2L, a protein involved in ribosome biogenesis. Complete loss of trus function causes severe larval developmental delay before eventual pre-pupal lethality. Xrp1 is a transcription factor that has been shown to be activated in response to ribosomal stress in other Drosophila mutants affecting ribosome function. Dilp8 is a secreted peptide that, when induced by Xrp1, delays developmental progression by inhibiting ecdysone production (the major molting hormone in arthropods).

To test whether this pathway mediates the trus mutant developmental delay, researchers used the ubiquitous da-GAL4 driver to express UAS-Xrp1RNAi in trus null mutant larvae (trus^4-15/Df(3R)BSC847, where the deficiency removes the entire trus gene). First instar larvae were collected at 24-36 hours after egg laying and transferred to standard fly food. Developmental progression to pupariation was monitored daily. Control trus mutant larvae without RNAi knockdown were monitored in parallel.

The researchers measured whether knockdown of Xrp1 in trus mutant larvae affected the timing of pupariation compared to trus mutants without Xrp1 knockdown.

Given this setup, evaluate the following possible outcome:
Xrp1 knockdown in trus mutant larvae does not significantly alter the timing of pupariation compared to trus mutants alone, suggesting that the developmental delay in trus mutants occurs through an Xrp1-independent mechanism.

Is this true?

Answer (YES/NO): NO